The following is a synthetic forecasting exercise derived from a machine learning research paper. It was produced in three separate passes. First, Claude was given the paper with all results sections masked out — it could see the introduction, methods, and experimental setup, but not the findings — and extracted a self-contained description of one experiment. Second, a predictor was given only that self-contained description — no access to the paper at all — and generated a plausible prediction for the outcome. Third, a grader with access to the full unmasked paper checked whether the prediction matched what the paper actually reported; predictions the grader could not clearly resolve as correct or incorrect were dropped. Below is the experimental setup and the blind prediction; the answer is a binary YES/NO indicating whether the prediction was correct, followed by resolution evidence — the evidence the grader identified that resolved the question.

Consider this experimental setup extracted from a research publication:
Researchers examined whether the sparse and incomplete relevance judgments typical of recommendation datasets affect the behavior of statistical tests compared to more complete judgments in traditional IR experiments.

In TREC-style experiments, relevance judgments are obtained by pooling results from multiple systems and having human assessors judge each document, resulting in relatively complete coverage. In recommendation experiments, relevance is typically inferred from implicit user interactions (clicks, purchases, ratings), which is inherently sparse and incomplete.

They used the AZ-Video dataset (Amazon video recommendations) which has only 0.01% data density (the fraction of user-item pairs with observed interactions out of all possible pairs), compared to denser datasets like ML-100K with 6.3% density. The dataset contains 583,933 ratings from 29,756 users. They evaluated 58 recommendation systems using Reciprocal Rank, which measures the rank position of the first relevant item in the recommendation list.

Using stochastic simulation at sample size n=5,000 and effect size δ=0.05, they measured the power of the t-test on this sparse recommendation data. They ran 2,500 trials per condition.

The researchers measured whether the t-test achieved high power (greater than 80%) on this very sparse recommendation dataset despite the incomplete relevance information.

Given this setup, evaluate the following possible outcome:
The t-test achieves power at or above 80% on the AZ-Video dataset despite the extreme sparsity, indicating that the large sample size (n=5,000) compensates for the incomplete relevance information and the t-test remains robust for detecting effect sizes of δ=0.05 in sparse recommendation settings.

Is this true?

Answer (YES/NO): YES